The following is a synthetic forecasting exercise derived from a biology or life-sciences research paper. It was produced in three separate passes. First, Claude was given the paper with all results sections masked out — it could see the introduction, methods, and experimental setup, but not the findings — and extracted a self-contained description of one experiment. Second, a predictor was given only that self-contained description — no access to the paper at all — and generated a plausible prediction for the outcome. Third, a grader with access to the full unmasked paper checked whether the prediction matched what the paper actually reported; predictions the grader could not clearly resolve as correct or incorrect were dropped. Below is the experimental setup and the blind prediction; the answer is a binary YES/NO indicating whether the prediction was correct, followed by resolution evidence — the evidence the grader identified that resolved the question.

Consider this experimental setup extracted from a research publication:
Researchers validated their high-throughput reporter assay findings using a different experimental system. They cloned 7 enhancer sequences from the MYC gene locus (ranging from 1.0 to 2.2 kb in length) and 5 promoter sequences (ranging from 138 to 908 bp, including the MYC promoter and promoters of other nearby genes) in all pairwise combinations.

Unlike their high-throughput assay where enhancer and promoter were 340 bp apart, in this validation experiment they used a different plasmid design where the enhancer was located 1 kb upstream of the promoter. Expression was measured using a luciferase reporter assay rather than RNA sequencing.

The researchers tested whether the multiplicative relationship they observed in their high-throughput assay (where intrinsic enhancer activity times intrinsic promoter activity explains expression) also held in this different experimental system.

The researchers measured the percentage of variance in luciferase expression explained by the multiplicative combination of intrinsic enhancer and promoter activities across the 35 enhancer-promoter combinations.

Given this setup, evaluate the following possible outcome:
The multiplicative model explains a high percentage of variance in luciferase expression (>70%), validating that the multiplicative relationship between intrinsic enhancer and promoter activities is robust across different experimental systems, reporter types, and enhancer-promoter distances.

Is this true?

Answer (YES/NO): YES